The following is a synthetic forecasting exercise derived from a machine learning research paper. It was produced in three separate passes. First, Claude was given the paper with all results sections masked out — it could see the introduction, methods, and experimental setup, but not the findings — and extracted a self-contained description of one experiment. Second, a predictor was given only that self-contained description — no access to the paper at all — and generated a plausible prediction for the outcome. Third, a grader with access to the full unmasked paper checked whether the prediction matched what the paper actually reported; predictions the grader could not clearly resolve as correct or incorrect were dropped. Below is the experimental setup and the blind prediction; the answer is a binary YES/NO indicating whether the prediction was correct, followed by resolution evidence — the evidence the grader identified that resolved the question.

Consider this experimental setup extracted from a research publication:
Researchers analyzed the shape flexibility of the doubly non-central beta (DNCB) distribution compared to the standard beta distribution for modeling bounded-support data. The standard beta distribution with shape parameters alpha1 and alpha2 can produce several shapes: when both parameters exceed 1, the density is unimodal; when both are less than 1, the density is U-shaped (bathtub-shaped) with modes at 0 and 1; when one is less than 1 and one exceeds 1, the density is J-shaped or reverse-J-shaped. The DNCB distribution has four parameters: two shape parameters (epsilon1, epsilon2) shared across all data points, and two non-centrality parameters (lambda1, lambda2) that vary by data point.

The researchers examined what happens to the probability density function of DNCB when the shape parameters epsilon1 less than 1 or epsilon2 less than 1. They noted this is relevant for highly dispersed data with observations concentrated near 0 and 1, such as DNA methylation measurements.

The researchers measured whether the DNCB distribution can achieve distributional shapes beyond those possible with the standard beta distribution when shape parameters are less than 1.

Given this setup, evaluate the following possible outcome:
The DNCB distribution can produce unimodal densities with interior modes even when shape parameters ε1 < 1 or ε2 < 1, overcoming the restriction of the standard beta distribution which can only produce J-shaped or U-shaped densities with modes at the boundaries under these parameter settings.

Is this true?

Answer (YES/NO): NO